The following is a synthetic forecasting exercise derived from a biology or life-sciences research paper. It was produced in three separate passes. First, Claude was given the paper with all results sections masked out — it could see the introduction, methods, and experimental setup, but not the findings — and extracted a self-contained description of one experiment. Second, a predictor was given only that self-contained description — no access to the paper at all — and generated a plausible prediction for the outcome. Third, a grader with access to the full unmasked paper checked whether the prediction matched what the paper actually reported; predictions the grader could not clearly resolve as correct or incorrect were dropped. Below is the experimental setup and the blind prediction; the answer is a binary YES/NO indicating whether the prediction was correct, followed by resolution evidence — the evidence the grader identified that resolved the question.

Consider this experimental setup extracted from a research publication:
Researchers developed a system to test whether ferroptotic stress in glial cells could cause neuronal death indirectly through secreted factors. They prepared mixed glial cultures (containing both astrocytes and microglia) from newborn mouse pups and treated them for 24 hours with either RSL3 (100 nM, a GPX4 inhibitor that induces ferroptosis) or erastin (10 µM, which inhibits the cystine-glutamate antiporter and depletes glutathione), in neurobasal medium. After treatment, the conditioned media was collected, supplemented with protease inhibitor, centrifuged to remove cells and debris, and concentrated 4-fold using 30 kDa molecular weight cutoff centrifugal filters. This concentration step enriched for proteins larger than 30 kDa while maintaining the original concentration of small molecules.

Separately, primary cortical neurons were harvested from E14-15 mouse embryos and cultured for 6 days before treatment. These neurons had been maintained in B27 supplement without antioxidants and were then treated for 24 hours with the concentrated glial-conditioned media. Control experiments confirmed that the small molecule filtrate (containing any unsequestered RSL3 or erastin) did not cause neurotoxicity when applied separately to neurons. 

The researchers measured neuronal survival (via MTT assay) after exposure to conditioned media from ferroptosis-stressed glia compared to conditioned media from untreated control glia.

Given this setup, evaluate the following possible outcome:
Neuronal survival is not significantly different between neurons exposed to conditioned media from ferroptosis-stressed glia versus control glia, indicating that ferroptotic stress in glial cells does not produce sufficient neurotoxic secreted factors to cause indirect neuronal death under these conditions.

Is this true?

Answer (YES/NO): NO